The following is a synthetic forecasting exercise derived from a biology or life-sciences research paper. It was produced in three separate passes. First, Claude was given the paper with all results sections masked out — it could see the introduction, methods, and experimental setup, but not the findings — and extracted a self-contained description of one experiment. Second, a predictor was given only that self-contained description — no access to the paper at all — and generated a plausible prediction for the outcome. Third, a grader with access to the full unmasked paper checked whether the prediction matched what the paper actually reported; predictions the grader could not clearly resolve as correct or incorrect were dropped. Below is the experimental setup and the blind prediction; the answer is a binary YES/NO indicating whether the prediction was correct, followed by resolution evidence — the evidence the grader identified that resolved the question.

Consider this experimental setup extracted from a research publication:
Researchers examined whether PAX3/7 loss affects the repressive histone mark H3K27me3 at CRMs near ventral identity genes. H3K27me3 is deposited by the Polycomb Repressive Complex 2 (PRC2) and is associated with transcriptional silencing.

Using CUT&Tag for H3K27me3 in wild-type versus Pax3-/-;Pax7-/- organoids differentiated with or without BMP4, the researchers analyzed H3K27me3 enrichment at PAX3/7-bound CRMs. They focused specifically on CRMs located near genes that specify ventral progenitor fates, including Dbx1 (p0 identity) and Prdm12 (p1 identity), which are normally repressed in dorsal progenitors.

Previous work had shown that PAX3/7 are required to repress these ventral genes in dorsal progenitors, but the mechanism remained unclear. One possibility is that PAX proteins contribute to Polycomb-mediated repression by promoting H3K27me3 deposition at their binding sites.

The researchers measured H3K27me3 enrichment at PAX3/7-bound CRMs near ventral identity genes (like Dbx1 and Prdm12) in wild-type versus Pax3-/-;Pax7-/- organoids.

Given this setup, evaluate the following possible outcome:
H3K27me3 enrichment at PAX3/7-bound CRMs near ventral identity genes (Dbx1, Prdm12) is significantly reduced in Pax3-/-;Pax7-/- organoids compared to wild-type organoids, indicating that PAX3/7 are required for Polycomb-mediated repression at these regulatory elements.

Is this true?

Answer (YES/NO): YES